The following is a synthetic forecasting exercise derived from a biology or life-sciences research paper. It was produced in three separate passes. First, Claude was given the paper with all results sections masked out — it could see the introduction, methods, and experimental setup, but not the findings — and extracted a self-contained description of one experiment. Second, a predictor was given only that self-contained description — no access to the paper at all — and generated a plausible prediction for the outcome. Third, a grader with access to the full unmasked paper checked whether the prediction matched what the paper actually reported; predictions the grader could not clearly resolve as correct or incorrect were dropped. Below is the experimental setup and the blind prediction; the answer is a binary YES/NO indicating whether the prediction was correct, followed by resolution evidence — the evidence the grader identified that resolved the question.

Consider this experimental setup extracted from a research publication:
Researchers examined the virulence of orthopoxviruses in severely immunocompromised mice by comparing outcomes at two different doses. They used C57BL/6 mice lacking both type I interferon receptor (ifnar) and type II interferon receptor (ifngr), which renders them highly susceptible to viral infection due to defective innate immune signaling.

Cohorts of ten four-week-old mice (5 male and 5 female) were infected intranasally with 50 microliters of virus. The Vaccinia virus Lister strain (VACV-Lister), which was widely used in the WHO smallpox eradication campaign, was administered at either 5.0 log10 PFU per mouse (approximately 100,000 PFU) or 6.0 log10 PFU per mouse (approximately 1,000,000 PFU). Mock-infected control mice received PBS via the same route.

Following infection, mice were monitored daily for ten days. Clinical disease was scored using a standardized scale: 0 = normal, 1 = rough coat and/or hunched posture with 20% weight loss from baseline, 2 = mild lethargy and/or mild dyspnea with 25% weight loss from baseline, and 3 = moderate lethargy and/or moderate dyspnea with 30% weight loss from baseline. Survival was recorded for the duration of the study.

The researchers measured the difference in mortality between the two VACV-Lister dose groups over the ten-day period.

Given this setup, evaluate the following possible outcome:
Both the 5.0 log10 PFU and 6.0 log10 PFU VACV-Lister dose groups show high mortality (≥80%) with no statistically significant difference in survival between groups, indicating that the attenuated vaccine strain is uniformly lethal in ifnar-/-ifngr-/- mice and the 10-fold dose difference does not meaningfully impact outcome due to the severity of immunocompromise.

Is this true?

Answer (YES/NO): YES